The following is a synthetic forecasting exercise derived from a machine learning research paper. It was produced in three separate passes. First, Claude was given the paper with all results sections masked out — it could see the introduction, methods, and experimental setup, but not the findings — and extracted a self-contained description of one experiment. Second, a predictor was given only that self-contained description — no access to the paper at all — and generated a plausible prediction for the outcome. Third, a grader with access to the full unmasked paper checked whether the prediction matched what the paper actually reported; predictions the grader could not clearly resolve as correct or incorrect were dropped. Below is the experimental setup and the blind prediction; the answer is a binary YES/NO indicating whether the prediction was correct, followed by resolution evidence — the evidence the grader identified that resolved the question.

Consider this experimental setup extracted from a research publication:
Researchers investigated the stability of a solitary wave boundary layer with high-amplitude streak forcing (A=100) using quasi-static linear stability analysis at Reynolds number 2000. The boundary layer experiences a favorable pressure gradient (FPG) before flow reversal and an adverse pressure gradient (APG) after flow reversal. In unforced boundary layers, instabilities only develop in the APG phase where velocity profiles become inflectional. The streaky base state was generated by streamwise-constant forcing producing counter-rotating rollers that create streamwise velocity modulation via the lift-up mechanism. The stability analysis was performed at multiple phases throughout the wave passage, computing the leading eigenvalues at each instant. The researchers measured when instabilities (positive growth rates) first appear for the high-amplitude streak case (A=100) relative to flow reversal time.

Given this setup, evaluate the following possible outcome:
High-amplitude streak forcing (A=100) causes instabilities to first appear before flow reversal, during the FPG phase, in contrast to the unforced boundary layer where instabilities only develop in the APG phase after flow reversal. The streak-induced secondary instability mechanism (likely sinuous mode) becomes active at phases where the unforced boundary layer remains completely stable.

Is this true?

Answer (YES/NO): YES